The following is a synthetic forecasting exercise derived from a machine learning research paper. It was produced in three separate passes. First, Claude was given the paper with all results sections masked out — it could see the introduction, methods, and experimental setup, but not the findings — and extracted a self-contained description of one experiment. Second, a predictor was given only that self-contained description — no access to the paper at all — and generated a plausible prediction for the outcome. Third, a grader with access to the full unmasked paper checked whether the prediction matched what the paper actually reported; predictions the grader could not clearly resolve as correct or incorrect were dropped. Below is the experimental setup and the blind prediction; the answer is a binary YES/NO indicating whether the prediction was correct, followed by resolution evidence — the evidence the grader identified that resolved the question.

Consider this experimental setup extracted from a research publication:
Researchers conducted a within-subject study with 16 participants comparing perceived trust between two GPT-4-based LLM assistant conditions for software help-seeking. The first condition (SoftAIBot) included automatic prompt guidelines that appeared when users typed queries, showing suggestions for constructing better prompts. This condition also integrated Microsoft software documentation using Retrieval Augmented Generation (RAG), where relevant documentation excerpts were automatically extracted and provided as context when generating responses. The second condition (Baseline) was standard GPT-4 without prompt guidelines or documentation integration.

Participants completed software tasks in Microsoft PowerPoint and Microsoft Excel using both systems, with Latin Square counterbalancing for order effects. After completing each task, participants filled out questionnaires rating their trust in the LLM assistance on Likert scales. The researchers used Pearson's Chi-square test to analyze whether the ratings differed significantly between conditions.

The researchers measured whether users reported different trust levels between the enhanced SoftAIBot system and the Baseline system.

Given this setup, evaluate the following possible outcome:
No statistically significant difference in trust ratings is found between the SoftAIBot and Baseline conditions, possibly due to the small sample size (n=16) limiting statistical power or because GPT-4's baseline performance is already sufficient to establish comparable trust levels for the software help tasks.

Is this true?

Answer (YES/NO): NO